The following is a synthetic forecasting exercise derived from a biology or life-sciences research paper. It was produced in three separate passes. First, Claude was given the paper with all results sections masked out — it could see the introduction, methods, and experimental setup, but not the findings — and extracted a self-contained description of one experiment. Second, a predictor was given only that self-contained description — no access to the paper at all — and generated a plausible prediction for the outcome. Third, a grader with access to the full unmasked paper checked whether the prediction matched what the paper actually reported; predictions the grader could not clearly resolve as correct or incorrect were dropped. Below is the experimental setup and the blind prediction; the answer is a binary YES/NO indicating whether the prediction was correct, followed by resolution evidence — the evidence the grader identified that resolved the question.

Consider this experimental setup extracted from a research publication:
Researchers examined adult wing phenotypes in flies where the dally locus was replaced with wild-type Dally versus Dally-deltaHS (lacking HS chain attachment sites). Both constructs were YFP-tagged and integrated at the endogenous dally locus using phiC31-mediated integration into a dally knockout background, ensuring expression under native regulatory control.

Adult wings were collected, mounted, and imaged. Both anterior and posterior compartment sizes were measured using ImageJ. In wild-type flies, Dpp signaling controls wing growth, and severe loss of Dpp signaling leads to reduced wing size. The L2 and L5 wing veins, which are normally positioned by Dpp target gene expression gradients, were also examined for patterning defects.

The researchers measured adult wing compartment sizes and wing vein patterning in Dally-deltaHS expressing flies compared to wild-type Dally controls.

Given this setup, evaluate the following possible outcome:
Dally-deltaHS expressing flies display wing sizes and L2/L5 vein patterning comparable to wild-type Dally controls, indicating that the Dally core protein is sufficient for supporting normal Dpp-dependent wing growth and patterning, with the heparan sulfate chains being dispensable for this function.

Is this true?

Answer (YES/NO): NO